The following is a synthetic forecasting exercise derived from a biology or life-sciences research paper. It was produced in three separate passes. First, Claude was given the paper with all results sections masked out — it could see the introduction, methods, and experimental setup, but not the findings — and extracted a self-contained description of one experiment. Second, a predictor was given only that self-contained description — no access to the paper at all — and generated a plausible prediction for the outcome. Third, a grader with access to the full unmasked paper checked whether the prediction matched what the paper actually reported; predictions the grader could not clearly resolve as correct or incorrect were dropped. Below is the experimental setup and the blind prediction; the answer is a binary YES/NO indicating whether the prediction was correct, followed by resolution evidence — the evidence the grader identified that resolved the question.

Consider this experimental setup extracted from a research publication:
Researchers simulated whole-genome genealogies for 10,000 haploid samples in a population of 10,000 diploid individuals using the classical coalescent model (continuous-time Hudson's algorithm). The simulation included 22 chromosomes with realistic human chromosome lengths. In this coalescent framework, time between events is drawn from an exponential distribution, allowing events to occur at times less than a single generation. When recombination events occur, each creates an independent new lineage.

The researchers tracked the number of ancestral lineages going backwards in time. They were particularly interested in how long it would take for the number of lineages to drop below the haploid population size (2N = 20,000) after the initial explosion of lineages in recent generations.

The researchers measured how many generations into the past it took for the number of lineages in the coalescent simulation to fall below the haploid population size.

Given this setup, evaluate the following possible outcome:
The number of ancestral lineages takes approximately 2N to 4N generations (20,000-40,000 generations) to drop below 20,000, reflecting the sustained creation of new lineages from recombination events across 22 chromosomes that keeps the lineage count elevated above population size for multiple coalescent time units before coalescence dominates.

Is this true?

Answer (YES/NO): NO